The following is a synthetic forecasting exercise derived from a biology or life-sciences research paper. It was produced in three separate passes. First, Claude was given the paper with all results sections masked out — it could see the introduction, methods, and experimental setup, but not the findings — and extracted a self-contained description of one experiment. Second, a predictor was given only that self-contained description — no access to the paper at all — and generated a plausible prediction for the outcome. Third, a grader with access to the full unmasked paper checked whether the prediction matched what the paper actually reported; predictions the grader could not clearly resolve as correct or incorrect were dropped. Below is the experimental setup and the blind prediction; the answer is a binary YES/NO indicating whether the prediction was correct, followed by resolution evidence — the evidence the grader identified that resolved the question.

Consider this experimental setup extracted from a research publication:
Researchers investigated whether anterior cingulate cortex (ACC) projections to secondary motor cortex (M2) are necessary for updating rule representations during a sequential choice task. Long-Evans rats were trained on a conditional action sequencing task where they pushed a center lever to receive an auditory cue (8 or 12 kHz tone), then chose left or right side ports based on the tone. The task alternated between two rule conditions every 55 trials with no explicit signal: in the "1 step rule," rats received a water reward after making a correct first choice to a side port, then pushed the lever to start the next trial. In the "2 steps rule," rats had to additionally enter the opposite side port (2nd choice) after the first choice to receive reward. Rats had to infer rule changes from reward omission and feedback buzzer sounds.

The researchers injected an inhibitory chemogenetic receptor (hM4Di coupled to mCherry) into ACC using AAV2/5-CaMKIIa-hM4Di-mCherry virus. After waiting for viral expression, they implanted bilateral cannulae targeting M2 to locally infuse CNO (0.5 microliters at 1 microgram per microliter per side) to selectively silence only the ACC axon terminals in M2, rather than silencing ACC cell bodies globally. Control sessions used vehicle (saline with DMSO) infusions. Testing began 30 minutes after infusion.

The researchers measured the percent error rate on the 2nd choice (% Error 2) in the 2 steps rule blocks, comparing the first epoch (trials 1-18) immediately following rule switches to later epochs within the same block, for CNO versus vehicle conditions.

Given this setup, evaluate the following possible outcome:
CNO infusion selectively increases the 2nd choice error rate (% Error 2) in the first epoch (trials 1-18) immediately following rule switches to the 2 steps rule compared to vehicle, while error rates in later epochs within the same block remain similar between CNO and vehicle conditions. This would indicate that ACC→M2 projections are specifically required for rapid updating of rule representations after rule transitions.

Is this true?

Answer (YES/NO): NO